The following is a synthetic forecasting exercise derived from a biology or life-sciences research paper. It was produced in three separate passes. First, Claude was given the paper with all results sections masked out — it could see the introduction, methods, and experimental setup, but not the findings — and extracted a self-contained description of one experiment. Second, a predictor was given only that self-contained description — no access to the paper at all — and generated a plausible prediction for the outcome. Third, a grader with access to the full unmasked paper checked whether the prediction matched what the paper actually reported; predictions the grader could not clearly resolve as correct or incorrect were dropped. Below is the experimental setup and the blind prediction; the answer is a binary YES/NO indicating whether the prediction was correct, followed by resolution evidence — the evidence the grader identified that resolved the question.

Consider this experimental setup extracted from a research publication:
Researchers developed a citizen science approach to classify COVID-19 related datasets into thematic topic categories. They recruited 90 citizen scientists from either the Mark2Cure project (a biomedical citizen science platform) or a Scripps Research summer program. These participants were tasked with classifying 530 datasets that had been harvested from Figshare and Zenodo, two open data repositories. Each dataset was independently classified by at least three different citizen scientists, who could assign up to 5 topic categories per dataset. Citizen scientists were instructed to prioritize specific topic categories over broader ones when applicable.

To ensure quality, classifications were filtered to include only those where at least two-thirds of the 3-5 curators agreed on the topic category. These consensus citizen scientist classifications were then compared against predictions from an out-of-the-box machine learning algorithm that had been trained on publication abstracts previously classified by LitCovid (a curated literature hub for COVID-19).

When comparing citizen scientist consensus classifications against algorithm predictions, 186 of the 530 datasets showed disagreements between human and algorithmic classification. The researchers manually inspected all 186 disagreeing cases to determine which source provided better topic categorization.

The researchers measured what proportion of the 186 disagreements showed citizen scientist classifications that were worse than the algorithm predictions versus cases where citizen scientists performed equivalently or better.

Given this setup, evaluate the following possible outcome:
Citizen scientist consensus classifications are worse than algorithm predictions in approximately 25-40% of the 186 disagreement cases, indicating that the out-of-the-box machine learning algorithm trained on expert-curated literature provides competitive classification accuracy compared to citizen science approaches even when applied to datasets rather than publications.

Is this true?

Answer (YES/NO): YES